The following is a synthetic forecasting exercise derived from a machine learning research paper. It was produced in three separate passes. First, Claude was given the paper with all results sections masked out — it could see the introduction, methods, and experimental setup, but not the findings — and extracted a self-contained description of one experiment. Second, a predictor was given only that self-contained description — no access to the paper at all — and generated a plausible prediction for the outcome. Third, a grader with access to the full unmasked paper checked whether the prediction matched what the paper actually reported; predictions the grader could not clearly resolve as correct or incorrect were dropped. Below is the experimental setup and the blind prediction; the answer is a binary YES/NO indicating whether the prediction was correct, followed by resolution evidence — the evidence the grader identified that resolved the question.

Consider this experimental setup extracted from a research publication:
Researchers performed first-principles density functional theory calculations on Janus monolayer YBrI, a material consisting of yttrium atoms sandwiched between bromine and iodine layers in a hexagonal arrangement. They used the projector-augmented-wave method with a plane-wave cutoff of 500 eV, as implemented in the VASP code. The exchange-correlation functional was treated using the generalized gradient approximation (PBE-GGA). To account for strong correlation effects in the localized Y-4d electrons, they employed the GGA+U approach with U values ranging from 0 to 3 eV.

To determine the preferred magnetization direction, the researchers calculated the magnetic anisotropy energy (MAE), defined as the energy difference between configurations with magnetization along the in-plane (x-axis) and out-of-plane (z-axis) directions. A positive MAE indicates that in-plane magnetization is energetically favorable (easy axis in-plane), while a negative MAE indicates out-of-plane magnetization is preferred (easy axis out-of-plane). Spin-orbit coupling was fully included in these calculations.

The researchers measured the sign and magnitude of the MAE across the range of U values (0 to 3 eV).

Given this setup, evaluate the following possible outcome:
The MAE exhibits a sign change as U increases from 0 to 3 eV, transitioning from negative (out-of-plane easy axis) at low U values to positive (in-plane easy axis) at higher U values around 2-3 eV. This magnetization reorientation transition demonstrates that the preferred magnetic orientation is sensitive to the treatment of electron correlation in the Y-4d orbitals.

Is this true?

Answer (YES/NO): NO